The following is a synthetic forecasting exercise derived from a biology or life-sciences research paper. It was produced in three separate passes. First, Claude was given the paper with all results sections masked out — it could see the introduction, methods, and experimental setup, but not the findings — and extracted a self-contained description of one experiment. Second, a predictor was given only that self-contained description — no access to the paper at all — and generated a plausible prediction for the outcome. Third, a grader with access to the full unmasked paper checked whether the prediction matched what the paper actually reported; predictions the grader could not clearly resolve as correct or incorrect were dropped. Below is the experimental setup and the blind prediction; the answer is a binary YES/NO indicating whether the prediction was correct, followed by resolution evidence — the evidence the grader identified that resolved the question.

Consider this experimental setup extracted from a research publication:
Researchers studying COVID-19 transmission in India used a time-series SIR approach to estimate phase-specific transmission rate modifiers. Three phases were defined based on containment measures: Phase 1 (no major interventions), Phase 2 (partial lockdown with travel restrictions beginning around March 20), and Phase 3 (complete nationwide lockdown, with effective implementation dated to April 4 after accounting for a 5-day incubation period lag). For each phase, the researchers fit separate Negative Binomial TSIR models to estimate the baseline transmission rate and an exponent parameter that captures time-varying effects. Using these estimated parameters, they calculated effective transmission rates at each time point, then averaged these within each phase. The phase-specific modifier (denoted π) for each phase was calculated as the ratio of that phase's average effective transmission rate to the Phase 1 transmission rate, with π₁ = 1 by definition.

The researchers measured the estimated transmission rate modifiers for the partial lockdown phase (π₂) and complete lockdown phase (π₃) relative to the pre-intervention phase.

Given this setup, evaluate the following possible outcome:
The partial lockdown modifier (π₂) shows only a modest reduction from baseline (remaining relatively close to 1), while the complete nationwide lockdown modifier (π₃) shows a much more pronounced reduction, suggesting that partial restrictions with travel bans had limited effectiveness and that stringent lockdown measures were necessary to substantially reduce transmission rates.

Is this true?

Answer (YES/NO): NO